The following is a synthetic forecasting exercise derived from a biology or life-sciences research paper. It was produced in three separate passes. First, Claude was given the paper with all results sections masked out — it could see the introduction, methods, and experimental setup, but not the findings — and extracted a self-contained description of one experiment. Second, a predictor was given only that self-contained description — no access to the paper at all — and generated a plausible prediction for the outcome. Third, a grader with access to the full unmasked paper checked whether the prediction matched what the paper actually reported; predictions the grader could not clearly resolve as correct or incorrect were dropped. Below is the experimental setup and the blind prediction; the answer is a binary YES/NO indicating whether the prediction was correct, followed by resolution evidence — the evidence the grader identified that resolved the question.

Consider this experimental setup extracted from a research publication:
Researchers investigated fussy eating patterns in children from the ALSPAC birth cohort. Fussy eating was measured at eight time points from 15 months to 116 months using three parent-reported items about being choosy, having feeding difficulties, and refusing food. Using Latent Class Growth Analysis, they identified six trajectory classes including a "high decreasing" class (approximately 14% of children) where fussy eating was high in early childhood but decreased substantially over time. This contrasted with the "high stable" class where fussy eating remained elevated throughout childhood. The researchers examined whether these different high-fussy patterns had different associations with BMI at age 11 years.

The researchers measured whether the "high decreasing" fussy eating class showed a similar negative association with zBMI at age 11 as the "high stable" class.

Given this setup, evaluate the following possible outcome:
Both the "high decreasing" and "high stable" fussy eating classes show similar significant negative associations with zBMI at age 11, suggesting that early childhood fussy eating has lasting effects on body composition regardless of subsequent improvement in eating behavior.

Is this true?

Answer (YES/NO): NO